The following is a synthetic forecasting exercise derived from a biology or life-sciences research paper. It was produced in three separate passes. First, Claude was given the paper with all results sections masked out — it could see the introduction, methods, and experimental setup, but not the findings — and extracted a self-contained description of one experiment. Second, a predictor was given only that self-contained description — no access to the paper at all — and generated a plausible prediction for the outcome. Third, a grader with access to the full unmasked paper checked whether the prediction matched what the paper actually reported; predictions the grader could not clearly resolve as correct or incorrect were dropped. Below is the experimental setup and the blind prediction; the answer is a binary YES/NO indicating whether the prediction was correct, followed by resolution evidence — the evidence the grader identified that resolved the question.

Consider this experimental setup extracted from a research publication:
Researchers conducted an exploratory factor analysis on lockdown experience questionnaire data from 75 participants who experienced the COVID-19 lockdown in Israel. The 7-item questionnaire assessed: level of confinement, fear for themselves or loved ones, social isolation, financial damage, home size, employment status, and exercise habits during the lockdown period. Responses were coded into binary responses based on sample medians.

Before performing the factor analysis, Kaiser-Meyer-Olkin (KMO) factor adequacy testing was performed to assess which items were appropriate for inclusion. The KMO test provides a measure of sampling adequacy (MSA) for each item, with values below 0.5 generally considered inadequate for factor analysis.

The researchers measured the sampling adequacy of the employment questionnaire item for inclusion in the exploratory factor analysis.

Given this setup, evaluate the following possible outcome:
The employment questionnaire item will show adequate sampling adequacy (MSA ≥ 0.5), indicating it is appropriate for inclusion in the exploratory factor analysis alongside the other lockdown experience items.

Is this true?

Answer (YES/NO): NO